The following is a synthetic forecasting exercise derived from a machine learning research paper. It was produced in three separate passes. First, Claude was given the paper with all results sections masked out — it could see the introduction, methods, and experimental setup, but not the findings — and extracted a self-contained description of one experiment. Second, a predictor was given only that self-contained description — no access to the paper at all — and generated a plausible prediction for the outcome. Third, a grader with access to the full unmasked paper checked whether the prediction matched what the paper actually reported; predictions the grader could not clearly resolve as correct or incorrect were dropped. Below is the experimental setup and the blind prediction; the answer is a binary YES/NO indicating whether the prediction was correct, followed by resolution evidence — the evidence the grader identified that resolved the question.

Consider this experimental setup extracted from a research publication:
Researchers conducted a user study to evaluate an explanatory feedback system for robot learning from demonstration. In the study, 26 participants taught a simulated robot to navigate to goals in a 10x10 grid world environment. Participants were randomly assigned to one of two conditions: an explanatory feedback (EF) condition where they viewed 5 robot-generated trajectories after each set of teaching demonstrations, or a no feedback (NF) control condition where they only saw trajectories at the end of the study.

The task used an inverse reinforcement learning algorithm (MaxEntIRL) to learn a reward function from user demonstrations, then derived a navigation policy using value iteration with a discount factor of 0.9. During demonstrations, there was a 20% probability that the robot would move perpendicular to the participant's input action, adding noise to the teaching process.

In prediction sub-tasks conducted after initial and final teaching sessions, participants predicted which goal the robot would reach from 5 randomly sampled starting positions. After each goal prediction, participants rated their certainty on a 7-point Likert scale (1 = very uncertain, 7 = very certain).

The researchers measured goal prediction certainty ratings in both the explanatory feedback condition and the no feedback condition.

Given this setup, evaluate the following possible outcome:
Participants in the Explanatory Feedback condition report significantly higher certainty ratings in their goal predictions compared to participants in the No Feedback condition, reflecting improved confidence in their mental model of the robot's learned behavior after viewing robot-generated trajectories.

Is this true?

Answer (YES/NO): NO